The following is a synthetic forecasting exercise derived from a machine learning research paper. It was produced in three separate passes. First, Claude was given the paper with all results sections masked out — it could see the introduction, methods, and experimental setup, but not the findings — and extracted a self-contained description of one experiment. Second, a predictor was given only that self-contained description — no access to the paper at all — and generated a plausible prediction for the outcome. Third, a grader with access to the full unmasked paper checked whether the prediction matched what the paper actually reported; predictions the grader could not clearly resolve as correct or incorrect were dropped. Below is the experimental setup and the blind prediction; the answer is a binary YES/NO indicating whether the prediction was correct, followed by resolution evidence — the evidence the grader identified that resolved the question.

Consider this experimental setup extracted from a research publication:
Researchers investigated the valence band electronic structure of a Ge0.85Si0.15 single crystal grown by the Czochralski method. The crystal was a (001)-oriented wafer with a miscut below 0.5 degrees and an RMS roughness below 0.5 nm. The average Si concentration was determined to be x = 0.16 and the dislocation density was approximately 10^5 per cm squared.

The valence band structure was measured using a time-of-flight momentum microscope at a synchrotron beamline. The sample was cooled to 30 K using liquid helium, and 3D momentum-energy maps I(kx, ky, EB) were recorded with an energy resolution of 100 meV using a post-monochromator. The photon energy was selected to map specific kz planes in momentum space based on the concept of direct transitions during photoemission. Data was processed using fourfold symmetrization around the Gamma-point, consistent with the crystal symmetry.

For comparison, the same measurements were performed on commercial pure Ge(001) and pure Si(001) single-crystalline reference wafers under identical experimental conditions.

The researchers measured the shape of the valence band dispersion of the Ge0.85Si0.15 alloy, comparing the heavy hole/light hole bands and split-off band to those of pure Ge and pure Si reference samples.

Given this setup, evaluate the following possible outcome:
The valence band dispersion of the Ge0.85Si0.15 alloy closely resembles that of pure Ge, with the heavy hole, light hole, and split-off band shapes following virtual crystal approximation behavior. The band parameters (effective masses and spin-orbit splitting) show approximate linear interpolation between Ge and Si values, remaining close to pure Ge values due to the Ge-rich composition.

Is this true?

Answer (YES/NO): NO